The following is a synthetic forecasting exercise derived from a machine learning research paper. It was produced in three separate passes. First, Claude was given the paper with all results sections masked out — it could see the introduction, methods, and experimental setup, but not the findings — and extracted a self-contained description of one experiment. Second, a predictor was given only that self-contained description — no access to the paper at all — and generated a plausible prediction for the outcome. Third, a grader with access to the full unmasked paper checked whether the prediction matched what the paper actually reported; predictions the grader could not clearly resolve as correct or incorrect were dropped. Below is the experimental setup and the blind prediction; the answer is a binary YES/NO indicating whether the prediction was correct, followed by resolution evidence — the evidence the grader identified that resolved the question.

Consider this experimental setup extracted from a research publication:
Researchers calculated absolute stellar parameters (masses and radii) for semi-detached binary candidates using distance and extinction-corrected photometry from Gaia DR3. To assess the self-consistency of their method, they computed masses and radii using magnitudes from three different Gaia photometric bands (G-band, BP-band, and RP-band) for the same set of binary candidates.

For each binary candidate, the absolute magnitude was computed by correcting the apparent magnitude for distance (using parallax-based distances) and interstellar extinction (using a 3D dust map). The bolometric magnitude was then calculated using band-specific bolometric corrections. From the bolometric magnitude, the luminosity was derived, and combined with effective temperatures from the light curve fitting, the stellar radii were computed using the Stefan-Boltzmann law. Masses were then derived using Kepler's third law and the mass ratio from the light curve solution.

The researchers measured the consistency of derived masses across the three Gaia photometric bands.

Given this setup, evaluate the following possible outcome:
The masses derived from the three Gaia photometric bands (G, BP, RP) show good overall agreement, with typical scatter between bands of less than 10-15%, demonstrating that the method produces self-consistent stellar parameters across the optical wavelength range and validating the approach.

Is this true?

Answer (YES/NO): NO